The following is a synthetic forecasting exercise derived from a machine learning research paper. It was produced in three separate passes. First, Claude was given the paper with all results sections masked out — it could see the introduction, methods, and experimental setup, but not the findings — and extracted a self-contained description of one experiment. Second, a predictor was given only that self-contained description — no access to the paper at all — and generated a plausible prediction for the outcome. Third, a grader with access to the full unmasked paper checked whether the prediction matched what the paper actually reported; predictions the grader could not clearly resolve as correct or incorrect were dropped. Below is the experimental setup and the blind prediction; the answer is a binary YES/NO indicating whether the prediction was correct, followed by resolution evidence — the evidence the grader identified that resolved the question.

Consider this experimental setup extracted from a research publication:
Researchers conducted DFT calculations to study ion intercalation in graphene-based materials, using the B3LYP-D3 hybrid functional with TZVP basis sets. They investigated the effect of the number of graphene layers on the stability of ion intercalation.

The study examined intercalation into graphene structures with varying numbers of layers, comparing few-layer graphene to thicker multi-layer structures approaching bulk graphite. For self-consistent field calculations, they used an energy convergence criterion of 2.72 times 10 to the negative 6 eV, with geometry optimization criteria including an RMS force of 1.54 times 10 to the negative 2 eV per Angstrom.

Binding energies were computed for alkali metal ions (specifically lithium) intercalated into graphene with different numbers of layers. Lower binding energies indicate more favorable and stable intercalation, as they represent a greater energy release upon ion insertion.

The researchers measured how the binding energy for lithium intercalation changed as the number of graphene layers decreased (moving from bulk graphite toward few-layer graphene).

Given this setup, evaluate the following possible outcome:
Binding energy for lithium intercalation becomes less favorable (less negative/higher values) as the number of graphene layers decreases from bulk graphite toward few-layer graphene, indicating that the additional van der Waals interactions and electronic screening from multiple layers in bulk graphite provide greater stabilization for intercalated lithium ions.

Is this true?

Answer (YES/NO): NO